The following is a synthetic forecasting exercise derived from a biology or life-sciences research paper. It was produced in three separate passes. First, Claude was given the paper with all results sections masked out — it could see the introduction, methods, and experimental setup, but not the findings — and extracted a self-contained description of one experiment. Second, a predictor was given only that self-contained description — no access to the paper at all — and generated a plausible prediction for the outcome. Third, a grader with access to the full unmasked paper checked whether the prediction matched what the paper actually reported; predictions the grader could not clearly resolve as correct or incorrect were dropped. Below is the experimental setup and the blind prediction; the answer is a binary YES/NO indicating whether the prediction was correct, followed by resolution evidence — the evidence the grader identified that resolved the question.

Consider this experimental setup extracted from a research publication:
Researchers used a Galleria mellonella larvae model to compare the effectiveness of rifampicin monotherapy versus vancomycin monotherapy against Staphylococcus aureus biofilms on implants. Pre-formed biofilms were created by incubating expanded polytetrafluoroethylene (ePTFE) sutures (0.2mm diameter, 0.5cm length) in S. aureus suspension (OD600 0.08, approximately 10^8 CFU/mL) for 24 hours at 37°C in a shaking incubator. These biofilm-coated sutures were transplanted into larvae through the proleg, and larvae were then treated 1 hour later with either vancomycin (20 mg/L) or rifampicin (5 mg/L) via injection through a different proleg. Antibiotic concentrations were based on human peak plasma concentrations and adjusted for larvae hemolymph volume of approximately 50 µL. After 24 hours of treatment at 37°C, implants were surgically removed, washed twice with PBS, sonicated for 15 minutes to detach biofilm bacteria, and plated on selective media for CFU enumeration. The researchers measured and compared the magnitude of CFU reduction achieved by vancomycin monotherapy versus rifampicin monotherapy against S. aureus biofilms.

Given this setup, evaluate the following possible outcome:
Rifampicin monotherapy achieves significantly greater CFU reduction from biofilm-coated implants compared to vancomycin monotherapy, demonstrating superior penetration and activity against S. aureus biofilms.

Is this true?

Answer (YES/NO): YES